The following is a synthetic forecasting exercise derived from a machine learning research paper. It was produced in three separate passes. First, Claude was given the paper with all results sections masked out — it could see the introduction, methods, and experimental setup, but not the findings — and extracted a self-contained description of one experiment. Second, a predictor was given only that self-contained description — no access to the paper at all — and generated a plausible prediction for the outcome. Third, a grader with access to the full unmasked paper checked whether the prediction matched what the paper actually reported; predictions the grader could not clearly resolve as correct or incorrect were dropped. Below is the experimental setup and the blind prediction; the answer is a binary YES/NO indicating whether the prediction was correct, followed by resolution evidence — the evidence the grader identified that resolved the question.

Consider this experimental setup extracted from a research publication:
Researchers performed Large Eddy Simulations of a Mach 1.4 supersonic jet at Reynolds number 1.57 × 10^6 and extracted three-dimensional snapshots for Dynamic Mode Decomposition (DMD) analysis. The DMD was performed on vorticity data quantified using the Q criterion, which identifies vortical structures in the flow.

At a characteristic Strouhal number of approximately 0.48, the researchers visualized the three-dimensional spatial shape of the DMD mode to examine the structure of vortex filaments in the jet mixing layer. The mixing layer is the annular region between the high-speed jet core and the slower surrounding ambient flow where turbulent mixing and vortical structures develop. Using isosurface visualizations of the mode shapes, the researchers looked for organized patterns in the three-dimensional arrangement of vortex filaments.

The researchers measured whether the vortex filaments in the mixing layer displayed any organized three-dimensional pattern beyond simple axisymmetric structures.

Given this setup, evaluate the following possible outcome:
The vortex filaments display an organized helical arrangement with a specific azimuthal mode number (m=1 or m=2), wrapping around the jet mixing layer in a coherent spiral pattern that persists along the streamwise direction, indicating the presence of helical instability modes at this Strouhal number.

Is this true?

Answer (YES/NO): NO